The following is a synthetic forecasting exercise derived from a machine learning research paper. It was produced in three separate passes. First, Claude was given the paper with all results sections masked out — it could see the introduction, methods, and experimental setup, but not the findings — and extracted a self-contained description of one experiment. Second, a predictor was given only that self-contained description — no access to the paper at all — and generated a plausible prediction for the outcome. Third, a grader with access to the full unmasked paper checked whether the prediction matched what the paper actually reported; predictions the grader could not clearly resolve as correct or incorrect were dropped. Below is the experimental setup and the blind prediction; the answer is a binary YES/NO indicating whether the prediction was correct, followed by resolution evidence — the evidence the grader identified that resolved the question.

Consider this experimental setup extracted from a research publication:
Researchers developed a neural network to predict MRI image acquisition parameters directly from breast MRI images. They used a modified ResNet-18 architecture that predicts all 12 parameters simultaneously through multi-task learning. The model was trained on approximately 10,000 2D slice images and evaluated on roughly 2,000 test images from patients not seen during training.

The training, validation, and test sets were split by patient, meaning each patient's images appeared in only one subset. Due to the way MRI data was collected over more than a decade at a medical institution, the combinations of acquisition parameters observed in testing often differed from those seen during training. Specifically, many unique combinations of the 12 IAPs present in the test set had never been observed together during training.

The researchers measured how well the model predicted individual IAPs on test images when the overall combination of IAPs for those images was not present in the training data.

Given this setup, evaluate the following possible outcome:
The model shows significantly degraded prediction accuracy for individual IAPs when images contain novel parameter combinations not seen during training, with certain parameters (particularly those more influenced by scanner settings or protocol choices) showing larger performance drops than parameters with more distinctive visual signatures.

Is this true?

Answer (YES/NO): NO